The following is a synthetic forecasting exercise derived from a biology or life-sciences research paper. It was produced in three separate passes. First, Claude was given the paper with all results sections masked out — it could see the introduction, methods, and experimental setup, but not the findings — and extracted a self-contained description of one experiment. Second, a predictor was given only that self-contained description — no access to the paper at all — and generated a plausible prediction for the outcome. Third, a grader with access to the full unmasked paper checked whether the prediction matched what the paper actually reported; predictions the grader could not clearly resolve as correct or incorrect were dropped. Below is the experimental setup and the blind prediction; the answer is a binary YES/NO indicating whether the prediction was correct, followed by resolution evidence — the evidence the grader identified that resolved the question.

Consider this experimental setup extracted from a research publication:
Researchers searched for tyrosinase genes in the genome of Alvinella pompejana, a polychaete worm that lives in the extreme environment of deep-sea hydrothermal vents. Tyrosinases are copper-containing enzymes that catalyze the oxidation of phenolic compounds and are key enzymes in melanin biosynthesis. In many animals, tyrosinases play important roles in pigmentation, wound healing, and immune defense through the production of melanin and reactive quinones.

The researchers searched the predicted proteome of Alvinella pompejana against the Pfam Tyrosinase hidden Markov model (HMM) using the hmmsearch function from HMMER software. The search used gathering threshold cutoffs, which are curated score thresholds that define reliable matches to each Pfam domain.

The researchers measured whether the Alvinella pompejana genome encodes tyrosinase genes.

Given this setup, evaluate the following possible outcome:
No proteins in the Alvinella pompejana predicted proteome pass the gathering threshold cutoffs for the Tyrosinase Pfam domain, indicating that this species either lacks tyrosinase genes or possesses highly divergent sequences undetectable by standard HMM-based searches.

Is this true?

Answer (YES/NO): YES